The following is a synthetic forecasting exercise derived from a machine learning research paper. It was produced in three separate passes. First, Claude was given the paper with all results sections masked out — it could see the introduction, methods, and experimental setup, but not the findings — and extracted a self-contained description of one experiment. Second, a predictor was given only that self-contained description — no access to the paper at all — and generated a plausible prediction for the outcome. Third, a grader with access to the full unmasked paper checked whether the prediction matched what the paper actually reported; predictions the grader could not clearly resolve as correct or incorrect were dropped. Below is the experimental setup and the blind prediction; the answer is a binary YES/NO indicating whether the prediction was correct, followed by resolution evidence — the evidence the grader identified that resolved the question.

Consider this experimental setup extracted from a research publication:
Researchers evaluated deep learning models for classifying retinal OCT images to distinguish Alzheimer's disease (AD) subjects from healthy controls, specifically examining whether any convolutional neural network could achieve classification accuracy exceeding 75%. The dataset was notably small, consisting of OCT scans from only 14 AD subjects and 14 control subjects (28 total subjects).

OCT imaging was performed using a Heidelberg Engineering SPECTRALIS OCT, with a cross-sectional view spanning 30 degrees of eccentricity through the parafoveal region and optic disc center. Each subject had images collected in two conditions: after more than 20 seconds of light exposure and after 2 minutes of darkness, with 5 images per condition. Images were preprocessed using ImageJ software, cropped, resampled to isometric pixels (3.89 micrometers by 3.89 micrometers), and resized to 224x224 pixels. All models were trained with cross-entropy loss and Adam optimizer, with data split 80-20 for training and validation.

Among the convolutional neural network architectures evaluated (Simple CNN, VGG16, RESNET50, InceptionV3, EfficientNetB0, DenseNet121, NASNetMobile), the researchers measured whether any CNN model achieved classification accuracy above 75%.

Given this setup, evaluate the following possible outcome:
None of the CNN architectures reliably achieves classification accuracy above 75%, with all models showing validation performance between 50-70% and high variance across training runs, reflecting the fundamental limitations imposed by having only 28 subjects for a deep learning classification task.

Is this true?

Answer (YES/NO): NO